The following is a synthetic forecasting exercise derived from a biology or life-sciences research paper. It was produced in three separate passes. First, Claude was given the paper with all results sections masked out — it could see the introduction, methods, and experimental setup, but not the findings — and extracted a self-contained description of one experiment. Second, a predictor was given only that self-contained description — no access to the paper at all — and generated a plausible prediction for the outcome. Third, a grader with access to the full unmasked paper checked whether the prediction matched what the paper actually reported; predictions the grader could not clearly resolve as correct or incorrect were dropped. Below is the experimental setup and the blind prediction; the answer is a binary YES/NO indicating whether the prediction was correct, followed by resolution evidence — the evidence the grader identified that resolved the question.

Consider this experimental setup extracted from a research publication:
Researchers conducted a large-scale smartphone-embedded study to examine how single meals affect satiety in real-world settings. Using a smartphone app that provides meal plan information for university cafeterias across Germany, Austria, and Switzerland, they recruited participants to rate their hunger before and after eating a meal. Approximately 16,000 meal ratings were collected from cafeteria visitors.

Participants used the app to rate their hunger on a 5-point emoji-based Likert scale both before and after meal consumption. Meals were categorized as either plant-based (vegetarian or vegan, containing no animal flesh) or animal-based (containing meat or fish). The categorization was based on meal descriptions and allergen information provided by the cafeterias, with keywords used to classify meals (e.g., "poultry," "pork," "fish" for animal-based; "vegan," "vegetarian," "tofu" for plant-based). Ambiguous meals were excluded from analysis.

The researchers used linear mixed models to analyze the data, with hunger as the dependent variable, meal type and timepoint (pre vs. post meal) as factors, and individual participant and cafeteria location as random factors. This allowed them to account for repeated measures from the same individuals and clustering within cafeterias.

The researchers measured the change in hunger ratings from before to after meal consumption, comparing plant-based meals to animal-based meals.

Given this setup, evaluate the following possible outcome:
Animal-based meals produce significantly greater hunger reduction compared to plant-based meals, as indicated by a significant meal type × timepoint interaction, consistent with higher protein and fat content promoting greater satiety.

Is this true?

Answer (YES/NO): NO